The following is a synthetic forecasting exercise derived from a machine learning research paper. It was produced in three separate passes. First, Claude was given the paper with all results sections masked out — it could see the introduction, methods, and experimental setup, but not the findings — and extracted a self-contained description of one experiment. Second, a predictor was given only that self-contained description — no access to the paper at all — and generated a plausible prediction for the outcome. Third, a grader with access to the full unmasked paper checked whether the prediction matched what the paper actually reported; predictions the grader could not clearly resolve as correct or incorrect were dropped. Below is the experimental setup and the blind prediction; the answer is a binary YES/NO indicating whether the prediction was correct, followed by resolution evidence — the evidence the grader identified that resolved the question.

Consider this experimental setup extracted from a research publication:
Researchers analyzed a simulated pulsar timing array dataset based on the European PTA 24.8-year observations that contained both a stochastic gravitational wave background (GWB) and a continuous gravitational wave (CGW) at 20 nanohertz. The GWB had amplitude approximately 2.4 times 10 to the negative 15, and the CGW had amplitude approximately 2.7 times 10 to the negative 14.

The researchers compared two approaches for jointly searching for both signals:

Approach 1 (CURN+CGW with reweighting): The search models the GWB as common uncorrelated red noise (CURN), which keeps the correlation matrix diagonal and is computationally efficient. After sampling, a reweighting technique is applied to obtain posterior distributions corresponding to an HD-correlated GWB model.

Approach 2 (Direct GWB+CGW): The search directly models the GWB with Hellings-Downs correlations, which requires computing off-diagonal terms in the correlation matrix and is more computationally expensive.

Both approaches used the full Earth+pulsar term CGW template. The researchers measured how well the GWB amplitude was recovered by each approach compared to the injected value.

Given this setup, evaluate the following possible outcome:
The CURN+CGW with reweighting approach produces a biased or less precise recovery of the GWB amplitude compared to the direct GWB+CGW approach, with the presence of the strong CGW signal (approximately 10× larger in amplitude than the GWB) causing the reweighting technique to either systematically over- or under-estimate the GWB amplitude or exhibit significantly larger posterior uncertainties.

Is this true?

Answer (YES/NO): YES